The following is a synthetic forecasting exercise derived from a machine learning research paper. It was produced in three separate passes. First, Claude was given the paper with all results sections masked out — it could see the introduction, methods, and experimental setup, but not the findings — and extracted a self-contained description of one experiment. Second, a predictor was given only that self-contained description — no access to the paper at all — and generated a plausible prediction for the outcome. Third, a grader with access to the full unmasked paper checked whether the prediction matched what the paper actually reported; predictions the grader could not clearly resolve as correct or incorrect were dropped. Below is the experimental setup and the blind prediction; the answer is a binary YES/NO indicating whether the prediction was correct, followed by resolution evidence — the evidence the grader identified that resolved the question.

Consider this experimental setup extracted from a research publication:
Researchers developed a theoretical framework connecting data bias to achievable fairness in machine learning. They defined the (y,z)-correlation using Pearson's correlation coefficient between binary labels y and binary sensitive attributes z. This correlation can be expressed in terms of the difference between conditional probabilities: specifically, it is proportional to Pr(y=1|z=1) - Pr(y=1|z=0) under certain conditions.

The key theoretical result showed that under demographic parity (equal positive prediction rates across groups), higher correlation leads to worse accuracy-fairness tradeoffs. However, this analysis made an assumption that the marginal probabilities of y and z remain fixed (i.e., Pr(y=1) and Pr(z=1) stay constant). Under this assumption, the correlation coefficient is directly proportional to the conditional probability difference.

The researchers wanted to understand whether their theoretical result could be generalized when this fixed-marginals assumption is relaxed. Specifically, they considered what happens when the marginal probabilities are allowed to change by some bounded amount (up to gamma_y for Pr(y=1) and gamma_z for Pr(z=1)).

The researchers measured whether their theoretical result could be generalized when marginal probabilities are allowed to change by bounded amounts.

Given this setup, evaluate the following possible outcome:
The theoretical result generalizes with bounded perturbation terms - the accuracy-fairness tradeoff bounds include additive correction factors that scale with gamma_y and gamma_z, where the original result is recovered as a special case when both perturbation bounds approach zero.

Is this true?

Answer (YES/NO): NO